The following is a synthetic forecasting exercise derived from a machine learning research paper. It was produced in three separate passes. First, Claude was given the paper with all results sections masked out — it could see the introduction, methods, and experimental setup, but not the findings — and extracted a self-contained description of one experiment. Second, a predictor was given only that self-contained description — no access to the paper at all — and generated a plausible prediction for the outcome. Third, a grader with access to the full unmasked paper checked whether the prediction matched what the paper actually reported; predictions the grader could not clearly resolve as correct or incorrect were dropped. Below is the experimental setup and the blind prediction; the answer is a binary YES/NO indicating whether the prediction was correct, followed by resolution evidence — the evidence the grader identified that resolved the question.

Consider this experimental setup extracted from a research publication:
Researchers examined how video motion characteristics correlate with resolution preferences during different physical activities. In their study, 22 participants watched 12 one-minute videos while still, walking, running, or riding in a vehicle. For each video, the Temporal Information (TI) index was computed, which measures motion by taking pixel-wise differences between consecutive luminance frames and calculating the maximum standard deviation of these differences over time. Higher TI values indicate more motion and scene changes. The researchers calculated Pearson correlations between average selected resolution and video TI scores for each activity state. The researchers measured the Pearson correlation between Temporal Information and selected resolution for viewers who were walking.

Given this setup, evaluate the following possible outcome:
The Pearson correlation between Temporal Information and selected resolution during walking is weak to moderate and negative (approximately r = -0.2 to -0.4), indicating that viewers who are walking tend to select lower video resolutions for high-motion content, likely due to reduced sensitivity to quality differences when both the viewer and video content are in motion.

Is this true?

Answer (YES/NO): NO